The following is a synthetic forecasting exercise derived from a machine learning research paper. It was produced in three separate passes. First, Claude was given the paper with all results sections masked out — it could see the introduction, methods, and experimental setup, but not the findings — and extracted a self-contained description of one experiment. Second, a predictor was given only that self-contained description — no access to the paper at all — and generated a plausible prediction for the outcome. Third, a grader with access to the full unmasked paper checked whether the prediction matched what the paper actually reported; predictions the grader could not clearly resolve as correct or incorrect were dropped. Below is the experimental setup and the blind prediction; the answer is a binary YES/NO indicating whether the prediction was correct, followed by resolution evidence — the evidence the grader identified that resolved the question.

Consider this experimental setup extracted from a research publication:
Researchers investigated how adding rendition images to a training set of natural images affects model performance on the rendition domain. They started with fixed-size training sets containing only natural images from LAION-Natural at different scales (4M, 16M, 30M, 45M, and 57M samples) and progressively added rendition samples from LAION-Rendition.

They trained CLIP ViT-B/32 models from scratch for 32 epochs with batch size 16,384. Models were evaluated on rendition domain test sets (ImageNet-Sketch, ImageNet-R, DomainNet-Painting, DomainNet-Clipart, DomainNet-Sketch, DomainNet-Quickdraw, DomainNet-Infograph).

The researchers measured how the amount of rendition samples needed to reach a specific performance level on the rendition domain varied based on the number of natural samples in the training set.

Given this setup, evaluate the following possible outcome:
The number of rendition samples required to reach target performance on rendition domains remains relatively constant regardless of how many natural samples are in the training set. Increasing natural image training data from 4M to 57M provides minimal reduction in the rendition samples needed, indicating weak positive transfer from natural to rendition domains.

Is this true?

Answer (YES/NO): NO